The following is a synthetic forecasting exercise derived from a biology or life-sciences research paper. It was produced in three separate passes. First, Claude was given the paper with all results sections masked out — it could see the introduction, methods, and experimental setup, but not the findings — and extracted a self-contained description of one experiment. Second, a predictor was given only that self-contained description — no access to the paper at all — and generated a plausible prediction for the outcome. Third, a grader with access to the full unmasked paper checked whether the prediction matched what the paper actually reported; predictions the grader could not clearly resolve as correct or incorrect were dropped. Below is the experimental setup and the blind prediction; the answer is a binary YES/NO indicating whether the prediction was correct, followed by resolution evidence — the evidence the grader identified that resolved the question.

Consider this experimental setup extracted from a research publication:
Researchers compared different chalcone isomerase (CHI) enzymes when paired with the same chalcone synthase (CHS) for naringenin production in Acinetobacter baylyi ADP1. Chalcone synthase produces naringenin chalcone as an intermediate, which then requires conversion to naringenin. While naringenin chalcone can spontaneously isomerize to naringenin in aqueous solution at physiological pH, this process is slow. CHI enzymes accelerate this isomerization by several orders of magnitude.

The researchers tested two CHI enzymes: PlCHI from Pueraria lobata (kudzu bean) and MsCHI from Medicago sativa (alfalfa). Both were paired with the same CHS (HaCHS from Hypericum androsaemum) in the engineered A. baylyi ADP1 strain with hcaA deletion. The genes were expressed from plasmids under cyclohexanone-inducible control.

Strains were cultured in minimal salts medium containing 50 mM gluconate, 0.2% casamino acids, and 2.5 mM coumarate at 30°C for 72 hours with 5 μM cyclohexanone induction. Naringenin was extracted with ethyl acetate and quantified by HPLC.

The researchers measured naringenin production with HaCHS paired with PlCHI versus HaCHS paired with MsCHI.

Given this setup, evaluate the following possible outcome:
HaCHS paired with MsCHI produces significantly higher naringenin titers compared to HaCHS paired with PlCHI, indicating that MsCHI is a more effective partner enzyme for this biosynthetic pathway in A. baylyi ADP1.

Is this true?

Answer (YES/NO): YES